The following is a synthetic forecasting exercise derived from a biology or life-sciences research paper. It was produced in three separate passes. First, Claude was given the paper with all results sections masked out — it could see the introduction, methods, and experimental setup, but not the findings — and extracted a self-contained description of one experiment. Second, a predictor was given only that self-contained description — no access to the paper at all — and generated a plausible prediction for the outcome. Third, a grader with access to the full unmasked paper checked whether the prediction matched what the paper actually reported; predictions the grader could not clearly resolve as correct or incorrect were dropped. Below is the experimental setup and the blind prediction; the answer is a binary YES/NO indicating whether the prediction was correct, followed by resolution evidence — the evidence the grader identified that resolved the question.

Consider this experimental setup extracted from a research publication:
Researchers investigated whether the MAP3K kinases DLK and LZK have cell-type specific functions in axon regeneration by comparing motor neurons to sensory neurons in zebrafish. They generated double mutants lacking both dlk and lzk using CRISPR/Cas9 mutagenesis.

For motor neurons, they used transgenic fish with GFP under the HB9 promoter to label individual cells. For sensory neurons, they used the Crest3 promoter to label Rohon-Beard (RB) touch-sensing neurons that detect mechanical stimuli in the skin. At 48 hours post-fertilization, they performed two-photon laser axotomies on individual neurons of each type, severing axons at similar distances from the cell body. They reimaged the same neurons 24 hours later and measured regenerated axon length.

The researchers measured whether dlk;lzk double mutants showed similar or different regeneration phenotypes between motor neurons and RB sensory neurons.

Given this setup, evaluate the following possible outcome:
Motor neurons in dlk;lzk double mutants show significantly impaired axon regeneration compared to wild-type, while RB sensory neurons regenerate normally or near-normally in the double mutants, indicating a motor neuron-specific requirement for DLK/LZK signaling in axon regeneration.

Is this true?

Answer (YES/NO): YES